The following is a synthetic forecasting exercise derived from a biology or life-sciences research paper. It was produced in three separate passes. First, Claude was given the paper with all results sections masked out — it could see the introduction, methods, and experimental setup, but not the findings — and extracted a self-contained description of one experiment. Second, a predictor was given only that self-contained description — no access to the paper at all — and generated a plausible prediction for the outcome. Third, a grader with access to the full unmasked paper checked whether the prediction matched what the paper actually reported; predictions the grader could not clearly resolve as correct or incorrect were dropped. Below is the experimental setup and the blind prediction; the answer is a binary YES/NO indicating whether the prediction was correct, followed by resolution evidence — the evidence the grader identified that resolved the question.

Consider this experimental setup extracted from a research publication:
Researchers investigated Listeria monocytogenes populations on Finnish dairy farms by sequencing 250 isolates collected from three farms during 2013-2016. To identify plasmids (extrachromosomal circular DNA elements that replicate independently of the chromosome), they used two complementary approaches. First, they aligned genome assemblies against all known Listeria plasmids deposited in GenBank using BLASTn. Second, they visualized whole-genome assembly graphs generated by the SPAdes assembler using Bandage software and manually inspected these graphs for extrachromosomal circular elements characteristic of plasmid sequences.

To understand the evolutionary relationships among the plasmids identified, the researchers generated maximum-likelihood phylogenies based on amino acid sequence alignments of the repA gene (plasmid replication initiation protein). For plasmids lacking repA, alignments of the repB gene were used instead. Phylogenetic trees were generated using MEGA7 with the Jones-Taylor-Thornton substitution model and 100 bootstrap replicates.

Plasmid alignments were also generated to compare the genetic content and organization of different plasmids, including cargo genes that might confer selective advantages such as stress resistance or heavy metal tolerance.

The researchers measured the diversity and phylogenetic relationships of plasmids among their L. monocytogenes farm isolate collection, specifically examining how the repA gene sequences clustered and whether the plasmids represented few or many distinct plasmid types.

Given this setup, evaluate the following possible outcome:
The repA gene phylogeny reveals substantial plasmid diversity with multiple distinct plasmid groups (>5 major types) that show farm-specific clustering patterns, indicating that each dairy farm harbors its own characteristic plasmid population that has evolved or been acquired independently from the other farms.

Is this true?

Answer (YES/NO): NO